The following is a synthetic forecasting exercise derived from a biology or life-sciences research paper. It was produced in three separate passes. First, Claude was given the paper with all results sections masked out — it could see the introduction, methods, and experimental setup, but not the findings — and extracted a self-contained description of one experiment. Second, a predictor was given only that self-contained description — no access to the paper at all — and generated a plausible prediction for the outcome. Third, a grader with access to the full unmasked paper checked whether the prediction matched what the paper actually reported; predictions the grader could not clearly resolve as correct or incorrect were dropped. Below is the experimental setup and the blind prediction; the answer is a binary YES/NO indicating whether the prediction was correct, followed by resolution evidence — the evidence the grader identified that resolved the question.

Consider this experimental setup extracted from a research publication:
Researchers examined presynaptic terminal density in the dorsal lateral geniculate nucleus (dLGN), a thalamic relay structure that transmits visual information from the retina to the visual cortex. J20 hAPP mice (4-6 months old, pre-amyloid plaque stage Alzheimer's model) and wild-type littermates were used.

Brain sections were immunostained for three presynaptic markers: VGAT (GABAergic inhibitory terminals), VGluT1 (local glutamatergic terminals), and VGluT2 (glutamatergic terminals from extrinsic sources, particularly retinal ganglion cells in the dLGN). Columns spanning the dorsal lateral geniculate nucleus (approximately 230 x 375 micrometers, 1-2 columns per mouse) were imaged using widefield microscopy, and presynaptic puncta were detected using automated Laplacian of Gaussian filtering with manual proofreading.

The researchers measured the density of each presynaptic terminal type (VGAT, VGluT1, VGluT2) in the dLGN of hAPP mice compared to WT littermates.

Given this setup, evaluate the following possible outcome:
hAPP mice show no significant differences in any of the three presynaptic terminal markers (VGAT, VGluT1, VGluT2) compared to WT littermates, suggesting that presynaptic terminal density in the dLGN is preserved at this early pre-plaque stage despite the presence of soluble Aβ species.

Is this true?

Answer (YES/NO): YES